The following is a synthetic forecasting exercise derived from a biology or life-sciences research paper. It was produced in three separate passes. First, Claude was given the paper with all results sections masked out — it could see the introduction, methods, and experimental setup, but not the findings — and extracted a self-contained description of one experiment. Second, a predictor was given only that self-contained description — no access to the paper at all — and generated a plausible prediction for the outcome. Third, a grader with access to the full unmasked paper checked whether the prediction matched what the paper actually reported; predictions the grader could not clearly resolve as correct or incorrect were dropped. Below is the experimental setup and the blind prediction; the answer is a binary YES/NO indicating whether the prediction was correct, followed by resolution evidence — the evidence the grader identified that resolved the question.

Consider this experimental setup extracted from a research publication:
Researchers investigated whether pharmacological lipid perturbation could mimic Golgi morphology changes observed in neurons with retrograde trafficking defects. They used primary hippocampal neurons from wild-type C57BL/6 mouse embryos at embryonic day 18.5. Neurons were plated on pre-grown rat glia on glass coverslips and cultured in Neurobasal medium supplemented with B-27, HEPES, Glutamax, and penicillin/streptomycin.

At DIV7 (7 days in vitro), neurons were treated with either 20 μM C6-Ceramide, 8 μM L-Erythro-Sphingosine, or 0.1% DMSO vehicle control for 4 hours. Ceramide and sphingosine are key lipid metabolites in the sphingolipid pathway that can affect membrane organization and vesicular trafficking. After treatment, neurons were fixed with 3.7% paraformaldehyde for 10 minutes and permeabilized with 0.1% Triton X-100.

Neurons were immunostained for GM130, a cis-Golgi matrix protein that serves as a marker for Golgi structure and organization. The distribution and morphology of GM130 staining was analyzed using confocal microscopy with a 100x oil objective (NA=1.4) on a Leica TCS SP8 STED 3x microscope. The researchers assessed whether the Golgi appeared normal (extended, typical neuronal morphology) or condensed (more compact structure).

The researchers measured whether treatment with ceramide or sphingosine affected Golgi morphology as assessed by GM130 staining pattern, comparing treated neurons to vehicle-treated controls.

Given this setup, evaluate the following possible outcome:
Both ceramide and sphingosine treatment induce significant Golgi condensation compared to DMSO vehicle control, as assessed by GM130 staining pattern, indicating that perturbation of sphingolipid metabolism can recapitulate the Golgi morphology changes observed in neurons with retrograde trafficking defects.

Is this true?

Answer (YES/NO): NO